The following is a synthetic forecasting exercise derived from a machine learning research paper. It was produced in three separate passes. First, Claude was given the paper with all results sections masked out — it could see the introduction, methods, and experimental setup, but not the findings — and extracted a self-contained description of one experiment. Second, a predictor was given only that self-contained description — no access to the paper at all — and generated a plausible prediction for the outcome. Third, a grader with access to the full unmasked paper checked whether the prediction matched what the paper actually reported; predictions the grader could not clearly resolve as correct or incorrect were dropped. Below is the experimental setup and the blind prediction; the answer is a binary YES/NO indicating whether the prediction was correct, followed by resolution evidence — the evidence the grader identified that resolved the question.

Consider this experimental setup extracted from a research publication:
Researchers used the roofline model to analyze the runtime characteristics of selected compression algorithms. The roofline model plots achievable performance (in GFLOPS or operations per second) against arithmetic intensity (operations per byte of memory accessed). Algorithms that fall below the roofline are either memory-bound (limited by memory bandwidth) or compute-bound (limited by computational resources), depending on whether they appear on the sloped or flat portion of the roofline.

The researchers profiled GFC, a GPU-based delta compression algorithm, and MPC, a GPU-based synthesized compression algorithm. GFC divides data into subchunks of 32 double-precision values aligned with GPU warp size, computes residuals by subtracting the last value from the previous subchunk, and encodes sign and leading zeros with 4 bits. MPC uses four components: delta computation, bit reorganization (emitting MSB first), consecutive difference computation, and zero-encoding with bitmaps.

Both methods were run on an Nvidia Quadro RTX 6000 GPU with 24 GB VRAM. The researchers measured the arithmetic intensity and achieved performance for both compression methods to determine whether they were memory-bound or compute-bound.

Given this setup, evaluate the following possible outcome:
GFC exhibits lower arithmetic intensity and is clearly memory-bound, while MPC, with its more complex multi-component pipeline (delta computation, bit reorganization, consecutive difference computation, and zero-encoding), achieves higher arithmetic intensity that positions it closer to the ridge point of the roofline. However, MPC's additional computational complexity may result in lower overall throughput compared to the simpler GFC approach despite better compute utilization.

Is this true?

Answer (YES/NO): NO